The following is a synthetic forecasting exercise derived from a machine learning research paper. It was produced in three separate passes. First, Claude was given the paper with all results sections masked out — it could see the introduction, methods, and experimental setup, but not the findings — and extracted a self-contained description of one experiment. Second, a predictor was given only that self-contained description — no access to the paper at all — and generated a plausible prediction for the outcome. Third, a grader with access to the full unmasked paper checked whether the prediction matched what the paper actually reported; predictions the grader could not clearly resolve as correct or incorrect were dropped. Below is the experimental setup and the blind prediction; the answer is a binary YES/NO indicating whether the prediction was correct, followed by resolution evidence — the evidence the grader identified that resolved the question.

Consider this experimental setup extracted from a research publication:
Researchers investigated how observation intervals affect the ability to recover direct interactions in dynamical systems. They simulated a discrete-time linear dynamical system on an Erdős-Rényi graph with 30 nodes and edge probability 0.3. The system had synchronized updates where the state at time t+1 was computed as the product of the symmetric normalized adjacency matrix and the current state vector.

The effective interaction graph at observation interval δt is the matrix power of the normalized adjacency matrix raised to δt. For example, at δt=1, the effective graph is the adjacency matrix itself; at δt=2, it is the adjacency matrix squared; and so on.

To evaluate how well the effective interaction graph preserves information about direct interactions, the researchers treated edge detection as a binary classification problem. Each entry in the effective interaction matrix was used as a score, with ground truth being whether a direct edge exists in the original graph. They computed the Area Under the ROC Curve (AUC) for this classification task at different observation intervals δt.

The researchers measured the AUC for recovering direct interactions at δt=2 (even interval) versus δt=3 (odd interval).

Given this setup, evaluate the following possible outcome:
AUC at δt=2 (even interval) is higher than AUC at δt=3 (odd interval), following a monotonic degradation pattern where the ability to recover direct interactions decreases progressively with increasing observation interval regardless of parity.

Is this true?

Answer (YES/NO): NO